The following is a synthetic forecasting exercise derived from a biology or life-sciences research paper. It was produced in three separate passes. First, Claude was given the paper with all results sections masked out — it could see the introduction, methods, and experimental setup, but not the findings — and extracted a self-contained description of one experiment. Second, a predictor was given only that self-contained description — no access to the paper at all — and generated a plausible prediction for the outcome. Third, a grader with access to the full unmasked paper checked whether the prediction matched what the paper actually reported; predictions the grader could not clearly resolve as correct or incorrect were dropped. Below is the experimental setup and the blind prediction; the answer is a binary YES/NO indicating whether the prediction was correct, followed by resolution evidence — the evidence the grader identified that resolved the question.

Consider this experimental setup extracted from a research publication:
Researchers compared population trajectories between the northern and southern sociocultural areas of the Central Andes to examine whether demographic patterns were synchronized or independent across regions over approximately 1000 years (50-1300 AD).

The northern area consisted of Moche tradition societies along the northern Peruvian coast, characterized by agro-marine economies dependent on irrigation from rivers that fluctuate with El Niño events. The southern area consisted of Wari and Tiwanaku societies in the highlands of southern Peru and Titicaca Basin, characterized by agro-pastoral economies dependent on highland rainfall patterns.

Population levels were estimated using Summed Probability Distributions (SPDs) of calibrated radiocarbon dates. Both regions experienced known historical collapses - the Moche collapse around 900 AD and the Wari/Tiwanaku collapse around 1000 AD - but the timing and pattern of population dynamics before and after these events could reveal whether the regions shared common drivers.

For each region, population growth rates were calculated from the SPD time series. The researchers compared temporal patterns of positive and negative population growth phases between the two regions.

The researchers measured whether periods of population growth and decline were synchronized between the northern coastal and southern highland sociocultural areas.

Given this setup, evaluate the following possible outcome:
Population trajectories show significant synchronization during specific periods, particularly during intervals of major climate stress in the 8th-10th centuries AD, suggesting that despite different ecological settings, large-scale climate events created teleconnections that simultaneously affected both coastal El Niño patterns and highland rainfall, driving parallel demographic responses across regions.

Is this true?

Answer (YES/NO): NO